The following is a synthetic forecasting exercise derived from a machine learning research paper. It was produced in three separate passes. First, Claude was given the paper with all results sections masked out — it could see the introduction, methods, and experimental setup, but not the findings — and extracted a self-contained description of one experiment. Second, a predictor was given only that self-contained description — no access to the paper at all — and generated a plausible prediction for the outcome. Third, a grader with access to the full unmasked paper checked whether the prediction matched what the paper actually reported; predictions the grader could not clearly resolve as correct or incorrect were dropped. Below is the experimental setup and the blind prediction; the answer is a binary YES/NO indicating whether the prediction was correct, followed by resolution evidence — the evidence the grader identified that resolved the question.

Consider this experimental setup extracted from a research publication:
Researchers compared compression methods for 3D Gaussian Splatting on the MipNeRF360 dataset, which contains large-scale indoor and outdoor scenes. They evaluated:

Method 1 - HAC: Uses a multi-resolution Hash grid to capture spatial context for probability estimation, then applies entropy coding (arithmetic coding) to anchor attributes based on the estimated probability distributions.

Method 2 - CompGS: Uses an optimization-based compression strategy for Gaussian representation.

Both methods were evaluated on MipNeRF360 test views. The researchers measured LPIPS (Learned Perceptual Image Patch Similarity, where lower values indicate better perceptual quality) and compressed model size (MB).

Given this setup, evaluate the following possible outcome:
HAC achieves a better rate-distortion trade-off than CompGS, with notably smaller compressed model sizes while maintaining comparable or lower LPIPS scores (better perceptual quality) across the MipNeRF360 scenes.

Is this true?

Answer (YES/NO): YES